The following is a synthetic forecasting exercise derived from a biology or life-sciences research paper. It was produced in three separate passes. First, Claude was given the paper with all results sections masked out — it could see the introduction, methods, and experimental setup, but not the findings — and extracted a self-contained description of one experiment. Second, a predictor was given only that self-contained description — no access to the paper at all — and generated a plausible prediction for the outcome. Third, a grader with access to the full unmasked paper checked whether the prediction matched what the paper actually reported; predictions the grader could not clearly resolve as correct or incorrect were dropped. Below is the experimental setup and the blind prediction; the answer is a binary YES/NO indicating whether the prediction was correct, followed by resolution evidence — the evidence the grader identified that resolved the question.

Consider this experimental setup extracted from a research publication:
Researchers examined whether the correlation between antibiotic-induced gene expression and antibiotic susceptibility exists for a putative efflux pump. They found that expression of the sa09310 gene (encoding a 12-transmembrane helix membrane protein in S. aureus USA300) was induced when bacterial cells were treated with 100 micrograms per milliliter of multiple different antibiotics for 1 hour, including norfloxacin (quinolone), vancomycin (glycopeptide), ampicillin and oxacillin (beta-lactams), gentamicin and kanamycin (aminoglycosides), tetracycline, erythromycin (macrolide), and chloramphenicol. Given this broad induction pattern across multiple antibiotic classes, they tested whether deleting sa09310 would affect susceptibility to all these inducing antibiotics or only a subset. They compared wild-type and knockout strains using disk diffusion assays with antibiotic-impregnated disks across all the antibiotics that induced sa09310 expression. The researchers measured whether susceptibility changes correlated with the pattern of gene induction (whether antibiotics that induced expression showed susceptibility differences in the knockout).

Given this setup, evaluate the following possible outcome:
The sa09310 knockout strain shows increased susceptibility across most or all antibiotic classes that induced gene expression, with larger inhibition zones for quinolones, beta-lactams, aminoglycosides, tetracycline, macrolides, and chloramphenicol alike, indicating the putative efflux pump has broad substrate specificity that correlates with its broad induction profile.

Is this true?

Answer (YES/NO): NO